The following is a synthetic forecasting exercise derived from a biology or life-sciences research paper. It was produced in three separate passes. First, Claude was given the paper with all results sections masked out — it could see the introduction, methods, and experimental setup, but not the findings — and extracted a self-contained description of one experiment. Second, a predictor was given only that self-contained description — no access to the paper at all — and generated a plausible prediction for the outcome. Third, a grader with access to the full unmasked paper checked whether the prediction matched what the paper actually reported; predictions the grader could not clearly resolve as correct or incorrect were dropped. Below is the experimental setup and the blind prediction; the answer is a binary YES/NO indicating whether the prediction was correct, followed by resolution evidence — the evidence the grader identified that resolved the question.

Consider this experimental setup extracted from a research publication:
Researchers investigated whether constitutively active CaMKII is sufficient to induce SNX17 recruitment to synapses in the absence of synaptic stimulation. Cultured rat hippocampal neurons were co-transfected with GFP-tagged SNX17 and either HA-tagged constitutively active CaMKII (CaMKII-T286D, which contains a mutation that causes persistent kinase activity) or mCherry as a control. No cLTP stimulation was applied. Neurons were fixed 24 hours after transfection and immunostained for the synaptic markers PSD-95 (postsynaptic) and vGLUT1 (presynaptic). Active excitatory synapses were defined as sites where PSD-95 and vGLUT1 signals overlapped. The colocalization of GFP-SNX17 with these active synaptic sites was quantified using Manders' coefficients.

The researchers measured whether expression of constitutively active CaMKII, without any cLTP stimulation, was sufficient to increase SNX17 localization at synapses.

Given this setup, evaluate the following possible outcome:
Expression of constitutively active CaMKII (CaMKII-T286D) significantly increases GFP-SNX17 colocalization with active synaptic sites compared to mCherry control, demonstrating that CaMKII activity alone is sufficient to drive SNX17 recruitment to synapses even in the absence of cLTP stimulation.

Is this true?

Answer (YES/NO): YES